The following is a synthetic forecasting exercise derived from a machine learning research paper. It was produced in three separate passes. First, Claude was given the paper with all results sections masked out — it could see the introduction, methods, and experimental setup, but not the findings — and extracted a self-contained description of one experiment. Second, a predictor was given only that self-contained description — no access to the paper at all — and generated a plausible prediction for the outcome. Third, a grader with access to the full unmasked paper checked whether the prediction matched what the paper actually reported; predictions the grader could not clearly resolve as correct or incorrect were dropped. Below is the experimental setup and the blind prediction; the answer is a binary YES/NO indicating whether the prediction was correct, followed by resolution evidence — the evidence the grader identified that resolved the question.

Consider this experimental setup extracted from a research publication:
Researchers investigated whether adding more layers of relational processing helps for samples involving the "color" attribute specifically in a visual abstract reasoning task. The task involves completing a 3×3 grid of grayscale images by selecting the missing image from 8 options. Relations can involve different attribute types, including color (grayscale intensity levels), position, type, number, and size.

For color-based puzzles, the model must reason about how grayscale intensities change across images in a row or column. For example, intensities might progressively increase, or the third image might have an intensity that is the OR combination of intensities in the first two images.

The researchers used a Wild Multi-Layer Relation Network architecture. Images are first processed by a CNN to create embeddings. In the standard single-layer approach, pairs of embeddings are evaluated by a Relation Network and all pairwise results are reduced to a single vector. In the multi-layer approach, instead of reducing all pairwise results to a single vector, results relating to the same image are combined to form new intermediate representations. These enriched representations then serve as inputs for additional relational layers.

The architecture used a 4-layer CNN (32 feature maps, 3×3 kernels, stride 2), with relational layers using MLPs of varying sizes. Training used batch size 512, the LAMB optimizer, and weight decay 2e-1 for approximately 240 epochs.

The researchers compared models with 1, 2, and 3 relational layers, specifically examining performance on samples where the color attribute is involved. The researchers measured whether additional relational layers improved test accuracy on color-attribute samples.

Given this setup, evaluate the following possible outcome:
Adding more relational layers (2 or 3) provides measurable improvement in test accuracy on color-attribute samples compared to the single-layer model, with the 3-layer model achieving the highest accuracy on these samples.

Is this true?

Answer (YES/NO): NO